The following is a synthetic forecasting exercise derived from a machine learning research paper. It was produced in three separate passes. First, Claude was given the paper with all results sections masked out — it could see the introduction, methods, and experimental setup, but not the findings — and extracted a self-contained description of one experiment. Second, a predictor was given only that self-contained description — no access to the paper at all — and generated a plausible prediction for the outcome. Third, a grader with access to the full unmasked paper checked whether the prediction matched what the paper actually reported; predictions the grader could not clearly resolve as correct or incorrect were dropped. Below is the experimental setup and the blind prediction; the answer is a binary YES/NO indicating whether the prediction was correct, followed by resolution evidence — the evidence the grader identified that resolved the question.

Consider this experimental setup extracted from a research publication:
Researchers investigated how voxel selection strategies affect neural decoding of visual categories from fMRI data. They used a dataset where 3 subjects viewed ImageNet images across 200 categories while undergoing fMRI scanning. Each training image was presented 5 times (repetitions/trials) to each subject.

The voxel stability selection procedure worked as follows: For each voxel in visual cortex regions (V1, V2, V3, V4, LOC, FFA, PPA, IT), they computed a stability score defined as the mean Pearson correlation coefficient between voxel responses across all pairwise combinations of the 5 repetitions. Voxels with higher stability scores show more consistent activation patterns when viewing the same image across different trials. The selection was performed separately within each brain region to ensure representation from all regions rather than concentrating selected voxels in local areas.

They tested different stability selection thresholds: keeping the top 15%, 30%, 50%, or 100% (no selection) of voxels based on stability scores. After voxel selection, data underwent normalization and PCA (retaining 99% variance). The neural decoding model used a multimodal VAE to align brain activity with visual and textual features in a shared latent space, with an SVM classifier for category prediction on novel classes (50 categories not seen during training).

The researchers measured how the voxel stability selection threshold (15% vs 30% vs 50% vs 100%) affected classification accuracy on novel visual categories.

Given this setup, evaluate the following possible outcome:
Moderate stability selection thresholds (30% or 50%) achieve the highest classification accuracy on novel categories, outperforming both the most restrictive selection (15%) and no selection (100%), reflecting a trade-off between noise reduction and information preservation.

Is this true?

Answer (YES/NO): NO